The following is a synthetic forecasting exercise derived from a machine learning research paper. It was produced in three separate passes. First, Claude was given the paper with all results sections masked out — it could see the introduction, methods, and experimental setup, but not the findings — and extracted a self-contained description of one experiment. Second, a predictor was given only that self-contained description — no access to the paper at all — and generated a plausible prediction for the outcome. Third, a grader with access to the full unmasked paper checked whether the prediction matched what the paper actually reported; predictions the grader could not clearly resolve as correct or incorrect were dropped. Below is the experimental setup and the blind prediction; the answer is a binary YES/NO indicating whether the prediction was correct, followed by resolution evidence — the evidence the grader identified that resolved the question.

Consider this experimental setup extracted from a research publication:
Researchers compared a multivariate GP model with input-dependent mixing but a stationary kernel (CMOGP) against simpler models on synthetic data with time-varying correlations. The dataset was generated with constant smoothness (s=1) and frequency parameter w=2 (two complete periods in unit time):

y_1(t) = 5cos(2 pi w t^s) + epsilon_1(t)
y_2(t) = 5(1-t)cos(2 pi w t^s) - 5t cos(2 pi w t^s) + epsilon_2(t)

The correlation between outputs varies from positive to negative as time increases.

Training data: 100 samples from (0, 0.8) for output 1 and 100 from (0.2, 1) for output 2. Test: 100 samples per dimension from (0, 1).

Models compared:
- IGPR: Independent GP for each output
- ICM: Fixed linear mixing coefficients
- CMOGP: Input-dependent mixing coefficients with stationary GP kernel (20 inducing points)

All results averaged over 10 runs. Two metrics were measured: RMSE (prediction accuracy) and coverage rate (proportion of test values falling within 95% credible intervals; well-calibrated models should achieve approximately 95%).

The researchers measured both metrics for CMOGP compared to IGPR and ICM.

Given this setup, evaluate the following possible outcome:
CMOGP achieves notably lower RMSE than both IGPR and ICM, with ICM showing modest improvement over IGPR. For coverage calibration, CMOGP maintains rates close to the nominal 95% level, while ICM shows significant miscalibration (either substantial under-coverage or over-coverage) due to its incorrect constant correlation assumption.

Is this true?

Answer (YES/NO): NO